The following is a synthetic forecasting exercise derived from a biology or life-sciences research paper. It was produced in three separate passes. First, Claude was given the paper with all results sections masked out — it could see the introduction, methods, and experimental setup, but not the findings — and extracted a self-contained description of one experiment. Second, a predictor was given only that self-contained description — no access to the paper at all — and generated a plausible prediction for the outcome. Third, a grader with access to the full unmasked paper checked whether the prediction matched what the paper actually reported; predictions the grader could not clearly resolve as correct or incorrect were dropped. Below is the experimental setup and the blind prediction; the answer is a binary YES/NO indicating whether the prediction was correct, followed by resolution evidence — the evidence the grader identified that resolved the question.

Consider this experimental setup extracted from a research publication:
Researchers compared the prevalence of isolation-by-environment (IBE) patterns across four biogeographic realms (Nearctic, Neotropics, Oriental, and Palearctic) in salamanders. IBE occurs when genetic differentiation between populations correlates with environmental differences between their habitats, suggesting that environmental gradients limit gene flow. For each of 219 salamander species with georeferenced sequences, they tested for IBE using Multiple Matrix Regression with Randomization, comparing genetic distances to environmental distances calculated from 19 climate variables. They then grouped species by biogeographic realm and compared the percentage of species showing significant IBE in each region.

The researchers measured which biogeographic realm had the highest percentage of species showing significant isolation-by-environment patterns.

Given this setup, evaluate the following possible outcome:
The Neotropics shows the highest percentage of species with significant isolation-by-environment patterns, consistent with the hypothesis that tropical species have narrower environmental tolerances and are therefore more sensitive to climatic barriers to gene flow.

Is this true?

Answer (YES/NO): NO